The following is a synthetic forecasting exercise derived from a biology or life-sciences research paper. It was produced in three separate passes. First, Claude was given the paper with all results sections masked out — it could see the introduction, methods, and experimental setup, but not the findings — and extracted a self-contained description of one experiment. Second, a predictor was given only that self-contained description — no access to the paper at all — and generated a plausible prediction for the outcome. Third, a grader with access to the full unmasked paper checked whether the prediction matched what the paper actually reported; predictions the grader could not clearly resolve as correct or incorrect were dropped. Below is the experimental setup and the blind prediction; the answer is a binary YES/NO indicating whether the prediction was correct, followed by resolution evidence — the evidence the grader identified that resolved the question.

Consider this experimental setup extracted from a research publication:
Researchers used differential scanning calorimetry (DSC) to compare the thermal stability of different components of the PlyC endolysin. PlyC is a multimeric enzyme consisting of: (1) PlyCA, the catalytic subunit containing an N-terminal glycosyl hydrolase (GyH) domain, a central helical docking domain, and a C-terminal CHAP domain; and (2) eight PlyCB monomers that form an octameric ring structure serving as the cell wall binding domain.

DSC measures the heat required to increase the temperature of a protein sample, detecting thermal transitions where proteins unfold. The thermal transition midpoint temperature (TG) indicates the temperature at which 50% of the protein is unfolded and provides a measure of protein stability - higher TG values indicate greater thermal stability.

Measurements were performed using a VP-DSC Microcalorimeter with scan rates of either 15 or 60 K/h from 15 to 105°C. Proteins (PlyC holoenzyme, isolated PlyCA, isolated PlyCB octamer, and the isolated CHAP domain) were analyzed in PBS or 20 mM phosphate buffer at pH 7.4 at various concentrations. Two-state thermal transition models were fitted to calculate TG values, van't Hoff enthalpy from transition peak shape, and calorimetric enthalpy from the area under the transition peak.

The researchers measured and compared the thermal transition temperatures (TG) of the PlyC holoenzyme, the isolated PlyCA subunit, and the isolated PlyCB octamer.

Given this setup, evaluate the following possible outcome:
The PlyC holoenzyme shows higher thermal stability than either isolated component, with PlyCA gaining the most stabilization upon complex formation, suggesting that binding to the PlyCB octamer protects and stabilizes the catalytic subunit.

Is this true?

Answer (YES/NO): NO